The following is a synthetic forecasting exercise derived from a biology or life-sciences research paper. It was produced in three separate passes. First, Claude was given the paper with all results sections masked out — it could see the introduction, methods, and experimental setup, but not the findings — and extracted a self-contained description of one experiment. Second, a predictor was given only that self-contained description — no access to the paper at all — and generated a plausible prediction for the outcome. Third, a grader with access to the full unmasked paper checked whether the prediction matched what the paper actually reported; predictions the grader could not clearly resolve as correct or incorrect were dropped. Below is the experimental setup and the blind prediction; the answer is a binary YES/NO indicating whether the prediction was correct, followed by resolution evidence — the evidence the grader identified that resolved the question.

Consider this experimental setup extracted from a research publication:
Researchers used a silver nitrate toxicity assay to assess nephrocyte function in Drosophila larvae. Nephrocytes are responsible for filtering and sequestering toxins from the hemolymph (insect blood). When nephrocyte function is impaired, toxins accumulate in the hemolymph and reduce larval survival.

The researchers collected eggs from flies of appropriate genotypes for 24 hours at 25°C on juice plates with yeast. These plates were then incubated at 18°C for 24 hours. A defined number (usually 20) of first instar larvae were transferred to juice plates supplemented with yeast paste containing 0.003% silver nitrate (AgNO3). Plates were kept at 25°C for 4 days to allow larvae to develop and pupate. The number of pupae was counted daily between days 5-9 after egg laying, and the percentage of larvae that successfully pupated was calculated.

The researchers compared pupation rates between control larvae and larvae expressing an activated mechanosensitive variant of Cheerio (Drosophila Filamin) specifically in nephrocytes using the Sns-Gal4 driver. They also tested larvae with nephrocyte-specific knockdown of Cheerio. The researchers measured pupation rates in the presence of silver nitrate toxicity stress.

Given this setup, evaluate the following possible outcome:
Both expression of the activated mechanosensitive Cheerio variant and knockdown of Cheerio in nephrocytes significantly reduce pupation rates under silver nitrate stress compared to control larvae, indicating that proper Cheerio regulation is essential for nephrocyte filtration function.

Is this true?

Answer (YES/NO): NO